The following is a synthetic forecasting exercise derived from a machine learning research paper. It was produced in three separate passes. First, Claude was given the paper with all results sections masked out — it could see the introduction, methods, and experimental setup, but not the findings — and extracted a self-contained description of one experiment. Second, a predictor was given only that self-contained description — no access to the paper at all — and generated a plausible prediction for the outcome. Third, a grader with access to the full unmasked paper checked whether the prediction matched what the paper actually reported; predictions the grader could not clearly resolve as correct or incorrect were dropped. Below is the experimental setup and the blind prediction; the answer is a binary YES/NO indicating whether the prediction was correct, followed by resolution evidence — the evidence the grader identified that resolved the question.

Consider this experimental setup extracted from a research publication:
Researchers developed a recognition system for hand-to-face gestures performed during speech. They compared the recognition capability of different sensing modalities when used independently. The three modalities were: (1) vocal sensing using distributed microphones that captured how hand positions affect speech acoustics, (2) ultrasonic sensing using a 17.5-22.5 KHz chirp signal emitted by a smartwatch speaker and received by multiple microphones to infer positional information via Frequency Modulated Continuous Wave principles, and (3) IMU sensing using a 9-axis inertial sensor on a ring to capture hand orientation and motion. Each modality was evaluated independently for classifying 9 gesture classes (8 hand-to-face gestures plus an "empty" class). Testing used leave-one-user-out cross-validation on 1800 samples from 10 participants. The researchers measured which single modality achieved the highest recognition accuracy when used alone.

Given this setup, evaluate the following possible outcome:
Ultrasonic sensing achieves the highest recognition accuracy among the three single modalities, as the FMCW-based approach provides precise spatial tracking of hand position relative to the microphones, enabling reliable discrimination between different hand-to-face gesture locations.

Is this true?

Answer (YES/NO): NO